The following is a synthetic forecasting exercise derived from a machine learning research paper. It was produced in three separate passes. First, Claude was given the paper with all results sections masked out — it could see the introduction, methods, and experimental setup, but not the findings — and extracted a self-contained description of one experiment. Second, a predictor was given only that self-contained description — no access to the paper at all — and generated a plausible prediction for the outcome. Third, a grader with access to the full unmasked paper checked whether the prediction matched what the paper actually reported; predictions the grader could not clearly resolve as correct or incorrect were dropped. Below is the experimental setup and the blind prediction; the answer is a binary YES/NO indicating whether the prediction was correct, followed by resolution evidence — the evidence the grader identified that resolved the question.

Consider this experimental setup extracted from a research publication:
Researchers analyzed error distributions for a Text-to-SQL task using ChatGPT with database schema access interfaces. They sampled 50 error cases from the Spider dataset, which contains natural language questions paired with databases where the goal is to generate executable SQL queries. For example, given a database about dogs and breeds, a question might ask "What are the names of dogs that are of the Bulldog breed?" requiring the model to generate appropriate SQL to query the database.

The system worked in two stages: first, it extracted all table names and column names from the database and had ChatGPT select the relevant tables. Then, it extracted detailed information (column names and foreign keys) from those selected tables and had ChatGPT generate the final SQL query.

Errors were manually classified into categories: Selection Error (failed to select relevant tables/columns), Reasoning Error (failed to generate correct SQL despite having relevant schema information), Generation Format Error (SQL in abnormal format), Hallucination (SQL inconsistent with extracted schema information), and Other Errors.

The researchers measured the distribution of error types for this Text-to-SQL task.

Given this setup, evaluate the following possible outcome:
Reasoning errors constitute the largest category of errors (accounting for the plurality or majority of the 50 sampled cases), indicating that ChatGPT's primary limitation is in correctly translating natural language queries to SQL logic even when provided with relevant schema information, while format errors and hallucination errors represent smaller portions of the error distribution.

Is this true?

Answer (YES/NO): YES